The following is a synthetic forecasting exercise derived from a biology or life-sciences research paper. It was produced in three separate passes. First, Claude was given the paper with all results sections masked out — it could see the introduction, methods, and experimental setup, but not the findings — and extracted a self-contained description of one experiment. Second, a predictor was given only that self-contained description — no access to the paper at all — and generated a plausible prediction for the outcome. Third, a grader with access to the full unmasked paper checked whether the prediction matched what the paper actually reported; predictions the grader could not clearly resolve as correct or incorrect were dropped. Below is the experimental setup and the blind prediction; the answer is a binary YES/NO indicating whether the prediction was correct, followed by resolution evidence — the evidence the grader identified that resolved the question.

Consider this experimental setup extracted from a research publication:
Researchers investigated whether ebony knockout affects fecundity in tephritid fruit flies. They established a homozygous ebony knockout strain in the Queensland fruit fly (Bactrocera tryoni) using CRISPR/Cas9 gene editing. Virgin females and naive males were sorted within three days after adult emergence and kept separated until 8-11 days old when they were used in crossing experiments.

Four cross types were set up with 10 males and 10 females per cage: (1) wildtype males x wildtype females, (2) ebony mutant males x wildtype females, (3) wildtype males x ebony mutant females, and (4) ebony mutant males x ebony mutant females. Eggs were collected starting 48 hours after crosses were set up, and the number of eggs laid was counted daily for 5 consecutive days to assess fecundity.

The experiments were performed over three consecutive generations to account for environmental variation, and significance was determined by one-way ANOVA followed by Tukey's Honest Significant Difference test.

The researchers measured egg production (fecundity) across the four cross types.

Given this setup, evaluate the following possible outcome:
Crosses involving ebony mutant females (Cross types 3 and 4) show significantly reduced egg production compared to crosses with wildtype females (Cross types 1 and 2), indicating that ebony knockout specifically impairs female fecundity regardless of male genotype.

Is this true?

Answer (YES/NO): NO